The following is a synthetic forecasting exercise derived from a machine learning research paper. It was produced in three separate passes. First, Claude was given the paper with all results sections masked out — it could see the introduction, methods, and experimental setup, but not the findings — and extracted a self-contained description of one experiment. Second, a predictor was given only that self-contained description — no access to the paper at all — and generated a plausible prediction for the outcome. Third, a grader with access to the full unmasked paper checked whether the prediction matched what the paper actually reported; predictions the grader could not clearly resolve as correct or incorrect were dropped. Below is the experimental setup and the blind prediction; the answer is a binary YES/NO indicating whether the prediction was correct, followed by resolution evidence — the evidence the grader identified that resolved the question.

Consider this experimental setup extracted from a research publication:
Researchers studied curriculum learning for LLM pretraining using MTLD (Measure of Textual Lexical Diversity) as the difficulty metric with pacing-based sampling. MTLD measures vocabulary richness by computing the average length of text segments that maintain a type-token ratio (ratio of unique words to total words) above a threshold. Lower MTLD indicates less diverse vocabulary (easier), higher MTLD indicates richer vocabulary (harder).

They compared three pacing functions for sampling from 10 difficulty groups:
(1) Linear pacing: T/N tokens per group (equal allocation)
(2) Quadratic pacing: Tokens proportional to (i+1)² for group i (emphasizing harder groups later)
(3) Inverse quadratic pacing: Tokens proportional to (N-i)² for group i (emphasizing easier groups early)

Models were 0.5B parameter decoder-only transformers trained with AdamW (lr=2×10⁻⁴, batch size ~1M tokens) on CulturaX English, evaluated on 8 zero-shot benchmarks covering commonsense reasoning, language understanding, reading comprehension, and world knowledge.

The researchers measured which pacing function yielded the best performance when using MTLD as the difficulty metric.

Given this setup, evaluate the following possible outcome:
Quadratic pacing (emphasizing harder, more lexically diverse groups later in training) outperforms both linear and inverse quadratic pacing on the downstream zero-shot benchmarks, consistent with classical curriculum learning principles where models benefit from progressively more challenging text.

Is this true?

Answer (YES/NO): NO